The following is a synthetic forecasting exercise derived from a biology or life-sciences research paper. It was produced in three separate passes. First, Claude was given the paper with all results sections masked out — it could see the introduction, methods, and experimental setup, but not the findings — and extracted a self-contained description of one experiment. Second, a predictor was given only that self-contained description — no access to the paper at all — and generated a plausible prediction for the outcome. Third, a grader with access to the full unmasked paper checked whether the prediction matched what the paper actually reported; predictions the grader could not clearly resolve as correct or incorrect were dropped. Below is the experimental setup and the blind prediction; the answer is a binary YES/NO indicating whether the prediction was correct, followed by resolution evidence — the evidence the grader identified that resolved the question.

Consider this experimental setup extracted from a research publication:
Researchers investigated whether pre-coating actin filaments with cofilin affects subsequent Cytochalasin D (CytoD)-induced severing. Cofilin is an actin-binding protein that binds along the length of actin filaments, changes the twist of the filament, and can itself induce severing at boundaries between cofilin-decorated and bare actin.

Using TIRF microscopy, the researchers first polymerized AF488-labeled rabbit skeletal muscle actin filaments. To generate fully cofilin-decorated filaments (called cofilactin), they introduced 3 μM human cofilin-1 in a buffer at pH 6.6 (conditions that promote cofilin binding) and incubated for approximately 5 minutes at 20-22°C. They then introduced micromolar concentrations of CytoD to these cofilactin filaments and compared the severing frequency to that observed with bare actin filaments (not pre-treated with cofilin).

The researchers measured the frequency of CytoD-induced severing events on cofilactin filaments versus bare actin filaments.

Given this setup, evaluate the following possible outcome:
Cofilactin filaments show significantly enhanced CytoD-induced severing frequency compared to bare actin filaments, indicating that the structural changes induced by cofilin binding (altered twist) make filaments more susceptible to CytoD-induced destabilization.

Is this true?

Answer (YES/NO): NO